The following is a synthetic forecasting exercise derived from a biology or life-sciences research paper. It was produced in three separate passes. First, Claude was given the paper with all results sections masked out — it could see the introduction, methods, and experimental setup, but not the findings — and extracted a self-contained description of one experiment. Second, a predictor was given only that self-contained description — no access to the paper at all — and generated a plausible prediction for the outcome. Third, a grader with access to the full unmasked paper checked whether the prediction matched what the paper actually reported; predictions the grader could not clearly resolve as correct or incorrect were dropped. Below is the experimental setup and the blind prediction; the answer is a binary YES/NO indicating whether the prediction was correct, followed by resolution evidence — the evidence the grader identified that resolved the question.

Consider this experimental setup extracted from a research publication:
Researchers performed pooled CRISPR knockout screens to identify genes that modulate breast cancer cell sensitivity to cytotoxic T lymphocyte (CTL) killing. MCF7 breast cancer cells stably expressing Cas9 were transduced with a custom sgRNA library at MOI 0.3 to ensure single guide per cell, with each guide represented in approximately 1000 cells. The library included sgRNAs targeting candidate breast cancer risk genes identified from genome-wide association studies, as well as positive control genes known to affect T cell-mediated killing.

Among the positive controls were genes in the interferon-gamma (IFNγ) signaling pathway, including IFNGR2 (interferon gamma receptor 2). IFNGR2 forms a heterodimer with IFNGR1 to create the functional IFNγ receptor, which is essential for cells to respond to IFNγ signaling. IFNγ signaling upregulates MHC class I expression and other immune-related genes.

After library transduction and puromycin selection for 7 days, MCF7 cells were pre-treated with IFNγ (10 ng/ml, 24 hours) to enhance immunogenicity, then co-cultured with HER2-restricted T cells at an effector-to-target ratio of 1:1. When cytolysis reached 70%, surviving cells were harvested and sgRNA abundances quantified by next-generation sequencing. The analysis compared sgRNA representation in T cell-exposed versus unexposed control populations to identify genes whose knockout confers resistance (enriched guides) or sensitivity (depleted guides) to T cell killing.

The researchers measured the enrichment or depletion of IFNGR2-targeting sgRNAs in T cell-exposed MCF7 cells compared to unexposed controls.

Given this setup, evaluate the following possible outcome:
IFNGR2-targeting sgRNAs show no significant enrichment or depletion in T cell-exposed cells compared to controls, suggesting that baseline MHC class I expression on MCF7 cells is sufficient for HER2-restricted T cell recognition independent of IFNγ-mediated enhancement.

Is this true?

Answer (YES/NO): NO